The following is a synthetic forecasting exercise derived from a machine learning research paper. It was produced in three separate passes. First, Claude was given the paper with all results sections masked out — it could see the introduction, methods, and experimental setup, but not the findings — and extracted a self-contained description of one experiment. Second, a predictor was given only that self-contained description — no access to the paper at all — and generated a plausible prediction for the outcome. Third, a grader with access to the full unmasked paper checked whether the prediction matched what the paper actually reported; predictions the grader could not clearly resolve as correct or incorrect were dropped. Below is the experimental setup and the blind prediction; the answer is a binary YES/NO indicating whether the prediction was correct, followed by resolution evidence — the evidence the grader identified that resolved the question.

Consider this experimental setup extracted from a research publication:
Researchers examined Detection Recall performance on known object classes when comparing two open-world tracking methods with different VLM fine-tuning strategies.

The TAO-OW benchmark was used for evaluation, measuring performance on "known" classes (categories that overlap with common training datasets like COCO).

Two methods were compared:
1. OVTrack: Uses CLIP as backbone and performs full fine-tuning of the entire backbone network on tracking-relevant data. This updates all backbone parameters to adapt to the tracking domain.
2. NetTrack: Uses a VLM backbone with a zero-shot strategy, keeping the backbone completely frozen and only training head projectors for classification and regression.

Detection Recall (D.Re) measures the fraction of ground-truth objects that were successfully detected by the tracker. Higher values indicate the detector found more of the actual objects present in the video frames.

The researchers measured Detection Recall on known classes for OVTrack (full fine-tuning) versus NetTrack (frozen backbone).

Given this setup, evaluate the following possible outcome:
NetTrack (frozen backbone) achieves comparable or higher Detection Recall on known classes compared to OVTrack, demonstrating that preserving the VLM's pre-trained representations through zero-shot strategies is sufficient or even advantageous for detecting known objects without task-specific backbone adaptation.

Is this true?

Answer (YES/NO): YES